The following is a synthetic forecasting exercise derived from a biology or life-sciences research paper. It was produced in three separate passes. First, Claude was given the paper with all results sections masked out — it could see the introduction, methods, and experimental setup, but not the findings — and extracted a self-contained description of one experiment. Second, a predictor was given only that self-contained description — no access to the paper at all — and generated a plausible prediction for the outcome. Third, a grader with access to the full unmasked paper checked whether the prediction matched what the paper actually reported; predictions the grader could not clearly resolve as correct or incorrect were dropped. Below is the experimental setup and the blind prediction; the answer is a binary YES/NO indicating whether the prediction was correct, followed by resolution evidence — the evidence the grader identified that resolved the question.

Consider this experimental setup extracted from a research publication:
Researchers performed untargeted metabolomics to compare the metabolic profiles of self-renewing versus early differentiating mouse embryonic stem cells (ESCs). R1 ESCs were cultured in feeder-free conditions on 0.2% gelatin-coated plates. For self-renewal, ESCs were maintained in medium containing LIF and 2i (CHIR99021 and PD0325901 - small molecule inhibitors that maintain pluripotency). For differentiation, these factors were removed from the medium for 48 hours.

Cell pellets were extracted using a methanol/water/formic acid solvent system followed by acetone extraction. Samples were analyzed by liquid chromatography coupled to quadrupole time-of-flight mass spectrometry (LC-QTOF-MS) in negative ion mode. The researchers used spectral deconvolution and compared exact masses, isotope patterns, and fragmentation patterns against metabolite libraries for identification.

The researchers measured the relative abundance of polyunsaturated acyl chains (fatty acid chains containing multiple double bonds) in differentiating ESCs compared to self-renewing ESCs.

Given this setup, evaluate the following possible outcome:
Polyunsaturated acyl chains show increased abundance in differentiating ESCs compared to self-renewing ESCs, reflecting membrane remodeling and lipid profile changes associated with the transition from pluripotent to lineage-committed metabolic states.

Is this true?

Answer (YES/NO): YES